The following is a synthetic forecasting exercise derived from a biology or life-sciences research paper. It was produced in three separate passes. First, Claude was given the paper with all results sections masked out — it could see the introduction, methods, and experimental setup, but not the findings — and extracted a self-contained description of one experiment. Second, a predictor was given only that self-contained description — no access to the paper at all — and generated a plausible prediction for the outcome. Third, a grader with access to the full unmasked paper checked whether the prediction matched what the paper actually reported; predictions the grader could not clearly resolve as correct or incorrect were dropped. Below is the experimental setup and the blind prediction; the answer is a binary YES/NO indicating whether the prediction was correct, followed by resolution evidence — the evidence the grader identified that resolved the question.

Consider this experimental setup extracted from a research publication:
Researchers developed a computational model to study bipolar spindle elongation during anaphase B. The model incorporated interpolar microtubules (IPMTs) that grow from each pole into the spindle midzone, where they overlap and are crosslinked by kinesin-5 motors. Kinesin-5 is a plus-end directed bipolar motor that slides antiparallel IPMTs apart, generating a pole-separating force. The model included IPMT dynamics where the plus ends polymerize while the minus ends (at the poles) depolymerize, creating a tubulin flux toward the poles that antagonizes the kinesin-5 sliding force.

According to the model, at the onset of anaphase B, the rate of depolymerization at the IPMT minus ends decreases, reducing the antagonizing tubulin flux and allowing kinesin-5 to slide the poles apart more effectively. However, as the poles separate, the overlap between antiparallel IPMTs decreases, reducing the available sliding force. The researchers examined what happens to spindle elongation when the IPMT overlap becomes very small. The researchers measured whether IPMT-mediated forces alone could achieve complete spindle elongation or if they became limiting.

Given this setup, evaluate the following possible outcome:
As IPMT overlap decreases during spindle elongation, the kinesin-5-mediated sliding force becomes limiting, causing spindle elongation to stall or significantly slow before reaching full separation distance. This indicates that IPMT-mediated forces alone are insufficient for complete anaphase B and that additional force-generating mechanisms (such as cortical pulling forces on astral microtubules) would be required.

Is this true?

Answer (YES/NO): YES